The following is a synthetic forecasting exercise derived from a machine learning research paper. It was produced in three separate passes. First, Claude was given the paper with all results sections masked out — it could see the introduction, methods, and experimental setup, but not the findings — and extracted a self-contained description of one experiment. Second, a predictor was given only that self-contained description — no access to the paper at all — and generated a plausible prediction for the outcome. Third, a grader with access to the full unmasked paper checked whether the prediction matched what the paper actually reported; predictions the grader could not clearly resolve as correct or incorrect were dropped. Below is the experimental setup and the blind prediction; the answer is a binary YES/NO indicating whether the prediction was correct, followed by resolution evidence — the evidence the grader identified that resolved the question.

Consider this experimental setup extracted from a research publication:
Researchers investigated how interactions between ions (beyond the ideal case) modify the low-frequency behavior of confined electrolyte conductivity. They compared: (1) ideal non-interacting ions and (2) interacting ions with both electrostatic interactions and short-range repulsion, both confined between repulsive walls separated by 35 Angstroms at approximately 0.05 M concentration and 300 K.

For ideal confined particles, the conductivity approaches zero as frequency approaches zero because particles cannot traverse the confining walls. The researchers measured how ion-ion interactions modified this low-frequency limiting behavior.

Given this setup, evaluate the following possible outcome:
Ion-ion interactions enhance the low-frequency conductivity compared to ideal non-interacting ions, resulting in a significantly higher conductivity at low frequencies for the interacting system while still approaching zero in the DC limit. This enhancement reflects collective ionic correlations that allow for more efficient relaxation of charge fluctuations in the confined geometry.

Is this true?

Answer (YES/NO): NO